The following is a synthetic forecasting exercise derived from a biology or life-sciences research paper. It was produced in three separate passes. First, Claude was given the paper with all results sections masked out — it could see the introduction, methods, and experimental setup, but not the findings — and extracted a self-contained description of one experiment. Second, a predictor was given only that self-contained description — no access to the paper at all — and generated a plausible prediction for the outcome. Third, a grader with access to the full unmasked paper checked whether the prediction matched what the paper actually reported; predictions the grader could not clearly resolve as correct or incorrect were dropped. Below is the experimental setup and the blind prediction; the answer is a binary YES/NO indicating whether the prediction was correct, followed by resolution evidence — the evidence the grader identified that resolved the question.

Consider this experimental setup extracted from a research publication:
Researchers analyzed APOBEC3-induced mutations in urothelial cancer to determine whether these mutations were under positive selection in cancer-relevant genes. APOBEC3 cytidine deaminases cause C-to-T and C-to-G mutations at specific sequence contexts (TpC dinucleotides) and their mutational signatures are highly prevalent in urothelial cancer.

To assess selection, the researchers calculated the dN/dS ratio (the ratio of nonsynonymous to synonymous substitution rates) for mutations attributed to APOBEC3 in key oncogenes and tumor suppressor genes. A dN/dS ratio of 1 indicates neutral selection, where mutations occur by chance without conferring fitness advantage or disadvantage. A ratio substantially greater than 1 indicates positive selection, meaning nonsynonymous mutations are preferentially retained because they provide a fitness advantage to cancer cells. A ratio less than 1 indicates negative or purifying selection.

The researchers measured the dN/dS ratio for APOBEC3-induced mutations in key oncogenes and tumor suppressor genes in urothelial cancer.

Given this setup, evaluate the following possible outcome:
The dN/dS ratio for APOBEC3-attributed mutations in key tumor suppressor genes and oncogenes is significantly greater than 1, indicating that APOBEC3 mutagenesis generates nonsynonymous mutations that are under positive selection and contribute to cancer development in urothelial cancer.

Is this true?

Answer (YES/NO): YES